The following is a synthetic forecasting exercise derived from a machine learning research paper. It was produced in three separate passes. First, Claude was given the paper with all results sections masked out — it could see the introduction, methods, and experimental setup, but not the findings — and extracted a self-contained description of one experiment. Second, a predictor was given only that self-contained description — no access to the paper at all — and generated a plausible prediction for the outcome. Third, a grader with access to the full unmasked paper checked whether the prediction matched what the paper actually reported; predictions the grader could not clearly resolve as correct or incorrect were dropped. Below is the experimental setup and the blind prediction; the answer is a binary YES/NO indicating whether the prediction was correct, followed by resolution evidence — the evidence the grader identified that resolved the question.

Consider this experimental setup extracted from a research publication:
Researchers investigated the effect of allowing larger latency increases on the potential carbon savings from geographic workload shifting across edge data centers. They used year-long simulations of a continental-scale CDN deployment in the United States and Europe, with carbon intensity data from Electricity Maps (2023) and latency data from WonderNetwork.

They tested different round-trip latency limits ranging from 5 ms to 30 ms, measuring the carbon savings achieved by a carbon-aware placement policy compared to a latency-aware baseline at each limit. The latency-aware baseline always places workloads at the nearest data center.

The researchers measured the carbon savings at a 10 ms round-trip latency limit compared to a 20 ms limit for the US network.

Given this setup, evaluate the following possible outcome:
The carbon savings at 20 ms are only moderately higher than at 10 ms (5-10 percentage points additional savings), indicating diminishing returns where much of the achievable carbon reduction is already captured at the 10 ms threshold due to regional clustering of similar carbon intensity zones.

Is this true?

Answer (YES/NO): NO